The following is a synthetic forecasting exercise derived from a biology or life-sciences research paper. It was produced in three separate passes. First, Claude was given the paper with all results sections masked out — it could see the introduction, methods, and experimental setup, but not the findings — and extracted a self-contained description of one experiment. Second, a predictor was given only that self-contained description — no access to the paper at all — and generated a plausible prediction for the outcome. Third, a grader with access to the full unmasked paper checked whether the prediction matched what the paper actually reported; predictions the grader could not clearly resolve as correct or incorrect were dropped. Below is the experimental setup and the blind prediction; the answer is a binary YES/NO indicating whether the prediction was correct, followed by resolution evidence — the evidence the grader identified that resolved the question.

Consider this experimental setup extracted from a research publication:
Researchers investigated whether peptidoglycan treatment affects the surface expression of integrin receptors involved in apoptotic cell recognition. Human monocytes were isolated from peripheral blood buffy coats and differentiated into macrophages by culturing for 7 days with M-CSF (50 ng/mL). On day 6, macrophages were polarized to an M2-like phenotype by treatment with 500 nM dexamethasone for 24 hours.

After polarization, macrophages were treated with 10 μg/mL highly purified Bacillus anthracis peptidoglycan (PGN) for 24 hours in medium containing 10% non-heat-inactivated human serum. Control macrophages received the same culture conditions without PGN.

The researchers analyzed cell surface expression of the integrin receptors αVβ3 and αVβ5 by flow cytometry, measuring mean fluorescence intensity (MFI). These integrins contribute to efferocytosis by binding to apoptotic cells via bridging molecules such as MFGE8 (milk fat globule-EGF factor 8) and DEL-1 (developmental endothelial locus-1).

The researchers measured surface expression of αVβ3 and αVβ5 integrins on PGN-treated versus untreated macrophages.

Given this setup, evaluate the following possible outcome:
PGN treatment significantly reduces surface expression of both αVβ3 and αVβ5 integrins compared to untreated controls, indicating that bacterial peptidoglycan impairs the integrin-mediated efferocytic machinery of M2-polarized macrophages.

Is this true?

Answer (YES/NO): NO